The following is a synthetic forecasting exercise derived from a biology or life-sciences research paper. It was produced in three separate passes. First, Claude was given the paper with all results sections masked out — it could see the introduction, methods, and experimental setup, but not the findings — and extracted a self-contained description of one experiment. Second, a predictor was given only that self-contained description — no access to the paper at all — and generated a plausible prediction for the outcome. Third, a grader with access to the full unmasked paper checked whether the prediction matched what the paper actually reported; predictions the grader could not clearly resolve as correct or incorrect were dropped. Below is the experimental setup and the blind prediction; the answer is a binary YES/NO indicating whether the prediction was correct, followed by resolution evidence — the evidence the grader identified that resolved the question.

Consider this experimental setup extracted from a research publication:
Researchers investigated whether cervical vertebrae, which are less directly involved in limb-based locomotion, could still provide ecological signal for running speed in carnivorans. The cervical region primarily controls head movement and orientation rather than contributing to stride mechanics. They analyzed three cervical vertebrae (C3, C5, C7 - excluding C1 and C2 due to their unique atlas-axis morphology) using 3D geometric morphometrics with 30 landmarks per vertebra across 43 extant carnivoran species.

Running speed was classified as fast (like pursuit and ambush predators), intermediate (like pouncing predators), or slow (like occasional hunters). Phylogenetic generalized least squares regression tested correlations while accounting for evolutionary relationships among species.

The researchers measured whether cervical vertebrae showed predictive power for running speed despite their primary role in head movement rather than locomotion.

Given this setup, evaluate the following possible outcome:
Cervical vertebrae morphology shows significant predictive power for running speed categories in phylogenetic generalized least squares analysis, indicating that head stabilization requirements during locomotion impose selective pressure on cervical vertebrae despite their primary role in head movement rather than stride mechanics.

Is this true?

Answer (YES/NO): YES